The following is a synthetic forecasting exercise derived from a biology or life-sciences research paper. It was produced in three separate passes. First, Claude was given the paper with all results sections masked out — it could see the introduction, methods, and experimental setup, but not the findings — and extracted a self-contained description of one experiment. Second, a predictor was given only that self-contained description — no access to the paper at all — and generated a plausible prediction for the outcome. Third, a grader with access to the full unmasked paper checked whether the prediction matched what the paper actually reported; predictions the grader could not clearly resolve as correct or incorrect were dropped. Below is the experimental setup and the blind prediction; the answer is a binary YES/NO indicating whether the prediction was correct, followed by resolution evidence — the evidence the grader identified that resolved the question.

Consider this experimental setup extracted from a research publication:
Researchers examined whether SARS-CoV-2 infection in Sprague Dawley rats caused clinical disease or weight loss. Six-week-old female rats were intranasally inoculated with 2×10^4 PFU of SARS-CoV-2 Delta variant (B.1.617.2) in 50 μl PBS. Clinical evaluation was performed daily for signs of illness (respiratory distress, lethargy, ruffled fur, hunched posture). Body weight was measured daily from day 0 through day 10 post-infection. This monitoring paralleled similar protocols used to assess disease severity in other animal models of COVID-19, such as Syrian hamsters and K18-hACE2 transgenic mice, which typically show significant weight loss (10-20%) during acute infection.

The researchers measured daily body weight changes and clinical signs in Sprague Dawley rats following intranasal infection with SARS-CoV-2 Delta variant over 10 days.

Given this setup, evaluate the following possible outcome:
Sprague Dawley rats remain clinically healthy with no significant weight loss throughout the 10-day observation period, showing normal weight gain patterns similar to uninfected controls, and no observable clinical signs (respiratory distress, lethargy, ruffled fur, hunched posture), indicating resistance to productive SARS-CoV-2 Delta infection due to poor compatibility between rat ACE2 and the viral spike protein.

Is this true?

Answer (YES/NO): NO